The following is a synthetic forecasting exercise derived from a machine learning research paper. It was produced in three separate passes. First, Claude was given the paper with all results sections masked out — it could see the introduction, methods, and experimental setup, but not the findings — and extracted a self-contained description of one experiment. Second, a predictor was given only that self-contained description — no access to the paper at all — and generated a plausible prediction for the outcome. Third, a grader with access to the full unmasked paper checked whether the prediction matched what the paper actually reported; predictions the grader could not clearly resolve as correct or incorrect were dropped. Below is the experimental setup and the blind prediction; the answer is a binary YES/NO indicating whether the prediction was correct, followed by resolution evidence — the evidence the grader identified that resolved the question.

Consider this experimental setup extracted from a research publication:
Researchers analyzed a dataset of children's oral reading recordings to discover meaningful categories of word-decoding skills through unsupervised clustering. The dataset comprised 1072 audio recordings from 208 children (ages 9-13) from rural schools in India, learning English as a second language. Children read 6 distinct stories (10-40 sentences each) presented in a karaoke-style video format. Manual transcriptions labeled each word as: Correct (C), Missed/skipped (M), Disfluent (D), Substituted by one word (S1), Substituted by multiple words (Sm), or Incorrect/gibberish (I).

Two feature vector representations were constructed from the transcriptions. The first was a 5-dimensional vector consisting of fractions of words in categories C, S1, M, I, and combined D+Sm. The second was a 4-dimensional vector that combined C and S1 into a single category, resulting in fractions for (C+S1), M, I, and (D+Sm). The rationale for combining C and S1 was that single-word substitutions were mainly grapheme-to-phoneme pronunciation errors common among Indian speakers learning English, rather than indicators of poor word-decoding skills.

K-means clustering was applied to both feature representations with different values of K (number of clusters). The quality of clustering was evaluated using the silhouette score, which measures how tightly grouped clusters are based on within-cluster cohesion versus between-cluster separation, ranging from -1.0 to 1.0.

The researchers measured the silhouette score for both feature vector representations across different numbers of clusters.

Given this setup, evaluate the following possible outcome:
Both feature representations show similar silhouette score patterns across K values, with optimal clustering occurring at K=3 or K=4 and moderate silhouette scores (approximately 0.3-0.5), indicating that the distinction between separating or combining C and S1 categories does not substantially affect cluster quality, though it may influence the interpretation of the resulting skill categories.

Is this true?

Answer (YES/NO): NO